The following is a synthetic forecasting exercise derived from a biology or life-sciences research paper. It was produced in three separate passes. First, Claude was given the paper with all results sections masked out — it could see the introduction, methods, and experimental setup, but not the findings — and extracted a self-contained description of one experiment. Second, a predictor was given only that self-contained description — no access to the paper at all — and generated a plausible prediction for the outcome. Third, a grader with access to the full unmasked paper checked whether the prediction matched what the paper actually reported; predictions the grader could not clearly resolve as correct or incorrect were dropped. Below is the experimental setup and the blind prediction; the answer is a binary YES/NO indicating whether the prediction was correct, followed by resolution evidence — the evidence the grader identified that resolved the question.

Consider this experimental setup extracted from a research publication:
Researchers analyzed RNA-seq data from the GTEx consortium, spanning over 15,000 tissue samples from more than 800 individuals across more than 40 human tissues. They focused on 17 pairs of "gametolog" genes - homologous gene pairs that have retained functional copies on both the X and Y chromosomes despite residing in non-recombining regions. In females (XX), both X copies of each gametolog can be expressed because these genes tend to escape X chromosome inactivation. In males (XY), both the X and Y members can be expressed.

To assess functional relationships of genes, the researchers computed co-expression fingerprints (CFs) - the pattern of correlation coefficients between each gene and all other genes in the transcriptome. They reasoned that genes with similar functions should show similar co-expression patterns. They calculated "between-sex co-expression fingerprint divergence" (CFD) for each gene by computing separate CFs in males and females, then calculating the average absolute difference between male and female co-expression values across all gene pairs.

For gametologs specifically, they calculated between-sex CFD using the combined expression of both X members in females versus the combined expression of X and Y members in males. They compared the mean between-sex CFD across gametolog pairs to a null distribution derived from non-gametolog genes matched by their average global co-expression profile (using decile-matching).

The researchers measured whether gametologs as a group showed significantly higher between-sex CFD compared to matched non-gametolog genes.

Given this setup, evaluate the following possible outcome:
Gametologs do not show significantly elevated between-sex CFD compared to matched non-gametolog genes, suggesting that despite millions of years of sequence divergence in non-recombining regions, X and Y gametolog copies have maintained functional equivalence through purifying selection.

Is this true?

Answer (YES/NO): NO